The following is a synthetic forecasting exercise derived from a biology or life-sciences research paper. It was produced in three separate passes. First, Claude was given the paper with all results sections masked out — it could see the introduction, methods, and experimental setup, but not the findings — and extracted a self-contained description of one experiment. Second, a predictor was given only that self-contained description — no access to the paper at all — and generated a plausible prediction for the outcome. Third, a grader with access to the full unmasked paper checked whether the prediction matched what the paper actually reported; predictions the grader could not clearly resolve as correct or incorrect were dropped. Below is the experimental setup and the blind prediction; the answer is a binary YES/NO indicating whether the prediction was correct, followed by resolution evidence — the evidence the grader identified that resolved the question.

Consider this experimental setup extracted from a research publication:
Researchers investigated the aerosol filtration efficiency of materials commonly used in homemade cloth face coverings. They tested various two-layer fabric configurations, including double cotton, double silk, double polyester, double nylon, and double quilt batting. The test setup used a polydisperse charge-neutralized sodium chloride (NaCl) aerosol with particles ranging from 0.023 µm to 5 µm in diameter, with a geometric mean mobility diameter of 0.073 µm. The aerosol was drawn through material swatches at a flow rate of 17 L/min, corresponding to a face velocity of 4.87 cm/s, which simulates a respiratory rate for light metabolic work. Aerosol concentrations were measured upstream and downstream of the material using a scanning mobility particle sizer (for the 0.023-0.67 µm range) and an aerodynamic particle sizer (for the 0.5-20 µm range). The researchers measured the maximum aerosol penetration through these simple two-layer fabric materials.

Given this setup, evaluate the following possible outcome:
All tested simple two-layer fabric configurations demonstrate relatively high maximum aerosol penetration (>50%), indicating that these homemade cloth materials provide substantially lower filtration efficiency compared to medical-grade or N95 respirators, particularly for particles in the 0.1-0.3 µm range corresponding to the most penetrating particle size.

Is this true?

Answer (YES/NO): NO